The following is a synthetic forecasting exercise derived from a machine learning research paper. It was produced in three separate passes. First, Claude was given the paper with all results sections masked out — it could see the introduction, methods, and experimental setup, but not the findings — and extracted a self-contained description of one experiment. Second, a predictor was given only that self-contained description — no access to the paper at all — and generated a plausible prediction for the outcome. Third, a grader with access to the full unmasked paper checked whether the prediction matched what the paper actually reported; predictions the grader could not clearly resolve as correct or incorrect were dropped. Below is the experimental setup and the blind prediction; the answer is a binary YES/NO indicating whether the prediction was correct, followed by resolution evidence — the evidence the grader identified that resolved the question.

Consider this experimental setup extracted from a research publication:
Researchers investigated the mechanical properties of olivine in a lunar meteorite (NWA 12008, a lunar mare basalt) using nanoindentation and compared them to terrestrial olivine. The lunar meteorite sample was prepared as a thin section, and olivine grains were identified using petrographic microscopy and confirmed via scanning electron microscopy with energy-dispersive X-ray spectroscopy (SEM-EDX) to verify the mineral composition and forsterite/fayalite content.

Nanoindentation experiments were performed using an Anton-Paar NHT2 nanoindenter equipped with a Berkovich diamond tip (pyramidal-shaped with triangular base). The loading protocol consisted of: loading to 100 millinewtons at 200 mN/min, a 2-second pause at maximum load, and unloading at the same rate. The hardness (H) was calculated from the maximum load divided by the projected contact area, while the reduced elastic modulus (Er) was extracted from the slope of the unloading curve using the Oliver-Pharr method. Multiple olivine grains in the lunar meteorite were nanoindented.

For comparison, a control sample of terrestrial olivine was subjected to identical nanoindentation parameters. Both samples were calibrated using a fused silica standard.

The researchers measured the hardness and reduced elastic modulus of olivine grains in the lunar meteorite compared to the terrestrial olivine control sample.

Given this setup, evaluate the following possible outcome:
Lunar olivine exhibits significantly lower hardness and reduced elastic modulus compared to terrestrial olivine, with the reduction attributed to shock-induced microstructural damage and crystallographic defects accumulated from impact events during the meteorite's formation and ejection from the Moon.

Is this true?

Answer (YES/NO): NO